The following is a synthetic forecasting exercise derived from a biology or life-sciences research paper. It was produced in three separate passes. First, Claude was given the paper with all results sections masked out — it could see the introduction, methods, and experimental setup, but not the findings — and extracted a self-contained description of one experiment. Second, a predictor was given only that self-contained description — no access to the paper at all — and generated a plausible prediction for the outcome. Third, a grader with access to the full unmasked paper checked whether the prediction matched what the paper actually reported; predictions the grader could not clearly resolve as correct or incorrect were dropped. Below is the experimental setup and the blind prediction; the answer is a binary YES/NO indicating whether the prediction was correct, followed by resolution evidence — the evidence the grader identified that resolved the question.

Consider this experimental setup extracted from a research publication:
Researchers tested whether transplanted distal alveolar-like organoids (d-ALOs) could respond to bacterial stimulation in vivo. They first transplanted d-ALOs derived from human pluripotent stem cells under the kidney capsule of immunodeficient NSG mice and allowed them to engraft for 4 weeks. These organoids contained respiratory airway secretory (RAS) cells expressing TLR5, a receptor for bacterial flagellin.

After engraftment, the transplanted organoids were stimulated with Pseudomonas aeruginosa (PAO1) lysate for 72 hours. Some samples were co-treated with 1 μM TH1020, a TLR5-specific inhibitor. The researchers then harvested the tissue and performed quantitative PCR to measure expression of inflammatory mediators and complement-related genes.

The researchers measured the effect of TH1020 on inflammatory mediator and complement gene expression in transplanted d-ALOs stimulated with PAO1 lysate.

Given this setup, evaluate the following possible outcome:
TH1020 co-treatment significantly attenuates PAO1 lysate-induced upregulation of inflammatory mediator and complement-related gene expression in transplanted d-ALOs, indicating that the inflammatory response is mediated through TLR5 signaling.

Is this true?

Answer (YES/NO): NO